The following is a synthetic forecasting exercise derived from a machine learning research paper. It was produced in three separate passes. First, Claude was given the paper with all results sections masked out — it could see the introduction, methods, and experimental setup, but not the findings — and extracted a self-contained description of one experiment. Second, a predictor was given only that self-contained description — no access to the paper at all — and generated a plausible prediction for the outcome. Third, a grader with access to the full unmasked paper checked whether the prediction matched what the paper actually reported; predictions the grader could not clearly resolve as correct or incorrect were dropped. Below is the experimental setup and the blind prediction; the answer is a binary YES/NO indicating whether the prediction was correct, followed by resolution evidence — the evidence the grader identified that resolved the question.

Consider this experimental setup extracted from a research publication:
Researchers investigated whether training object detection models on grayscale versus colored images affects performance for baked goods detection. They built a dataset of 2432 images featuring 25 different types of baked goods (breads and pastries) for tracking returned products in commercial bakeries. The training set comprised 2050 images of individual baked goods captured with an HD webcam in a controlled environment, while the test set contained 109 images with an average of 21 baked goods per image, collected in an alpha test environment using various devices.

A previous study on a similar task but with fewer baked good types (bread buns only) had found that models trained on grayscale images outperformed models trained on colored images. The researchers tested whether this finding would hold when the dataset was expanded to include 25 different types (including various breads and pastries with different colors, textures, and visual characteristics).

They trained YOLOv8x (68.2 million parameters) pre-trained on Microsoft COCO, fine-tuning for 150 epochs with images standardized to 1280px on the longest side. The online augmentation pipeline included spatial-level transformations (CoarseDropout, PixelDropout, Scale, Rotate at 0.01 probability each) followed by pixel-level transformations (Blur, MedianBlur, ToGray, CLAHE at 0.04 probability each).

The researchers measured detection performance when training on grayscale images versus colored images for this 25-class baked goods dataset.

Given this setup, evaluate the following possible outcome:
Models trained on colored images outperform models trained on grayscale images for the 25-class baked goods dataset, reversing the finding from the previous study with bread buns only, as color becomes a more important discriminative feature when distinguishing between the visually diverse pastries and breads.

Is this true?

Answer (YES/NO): YES